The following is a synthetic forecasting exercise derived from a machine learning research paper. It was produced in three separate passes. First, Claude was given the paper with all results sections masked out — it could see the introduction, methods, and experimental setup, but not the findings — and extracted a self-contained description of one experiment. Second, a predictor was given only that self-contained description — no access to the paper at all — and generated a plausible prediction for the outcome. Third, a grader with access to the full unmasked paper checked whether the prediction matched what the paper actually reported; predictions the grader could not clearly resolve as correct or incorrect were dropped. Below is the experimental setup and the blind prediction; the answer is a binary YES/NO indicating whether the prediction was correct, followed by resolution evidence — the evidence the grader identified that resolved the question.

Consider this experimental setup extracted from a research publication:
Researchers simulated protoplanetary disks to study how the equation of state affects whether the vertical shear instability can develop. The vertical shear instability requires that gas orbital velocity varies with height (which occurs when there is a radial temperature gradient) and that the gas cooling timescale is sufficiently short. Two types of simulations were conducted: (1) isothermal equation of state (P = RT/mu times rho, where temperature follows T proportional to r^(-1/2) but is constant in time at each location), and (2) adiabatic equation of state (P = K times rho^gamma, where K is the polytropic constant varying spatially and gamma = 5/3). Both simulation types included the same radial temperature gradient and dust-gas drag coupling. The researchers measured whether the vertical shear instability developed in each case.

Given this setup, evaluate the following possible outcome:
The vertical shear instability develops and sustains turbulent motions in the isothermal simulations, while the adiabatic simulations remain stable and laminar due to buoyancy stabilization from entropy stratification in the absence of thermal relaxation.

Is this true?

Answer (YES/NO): YES